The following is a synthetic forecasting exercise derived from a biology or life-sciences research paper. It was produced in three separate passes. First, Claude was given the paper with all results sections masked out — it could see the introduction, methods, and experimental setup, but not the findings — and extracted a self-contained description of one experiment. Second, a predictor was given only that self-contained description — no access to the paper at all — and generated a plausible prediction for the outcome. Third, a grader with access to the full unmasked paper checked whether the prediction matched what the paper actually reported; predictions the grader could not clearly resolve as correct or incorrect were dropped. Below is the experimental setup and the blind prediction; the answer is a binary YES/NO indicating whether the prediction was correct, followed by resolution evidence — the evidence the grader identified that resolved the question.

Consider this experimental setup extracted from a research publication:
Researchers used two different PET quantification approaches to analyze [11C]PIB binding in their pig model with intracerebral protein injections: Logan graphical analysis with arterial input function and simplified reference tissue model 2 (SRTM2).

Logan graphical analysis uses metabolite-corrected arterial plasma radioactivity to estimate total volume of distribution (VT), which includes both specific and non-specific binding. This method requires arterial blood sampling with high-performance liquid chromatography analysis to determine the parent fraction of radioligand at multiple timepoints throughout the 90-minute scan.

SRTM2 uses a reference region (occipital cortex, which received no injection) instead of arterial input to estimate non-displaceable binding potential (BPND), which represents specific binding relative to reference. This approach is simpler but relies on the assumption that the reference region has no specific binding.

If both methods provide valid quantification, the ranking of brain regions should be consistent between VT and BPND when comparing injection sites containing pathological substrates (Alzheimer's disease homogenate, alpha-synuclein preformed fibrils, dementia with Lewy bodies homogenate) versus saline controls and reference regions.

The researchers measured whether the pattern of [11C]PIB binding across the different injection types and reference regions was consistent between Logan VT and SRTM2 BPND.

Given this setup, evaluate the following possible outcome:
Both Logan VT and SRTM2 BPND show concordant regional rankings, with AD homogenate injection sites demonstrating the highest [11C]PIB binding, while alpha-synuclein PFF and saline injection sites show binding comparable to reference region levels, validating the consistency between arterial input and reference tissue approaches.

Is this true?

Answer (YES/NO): NO